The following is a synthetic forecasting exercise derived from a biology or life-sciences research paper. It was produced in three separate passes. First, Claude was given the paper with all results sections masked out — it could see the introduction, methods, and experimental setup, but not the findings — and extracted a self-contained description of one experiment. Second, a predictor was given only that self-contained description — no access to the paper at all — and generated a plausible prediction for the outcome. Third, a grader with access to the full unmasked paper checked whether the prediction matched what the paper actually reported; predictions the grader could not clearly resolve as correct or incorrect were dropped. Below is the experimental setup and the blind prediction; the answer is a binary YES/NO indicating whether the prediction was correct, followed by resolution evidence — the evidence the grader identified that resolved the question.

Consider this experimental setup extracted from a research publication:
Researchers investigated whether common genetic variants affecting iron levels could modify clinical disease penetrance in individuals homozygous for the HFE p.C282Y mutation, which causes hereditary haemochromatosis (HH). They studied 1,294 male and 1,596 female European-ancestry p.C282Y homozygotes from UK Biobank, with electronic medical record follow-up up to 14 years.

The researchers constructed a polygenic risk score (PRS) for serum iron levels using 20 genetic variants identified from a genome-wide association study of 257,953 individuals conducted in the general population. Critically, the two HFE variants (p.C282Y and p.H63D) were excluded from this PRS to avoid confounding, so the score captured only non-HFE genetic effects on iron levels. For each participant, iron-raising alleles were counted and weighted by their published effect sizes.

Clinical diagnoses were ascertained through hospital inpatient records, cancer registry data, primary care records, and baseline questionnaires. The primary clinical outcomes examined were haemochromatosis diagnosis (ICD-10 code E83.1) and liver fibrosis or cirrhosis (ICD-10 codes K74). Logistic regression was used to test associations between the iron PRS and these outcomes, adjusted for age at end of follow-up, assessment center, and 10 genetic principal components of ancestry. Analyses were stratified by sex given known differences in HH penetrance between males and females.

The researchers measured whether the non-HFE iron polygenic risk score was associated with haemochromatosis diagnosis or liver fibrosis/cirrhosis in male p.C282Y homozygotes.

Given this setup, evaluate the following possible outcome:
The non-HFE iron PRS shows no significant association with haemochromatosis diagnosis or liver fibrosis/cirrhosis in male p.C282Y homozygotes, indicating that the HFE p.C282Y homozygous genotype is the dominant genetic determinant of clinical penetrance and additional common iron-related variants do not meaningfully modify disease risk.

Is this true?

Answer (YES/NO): NO